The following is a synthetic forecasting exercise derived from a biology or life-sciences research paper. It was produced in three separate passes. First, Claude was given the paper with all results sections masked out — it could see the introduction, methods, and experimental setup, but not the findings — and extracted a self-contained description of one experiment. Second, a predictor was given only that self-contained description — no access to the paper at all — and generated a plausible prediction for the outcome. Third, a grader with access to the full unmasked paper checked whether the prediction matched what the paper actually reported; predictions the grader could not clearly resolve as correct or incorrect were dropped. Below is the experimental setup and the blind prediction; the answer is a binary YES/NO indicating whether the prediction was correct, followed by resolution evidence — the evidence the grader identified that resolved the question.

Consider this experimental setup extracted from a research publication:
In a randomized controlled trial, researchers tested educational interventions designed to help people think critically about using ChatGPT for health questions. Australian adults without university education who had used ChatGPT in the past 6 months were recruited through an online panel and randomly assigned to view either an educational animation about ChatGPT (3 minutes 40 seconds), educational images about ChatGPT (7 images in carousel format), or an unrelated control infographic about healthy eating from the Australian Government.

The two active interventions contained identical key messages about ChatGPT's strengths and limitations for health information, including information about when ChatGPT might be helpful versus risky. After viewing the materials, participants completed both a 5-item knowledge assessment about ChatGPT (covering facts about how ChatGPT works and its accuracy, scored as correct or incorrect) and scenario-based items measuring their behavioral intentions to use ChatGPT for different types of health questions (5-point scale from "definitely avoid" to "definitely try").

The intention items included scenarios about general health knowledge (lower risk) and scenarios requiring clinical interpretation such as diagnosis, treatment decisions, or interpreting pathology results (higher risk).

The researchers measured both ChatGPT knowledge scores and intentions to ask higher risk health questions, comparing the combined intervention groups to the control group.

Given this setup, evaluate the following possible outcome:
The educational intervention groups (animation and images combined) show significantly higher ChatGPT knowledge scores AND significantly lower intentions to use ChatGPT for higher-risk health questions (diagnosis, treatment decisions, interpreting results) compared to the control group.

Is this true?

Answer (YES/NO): YES